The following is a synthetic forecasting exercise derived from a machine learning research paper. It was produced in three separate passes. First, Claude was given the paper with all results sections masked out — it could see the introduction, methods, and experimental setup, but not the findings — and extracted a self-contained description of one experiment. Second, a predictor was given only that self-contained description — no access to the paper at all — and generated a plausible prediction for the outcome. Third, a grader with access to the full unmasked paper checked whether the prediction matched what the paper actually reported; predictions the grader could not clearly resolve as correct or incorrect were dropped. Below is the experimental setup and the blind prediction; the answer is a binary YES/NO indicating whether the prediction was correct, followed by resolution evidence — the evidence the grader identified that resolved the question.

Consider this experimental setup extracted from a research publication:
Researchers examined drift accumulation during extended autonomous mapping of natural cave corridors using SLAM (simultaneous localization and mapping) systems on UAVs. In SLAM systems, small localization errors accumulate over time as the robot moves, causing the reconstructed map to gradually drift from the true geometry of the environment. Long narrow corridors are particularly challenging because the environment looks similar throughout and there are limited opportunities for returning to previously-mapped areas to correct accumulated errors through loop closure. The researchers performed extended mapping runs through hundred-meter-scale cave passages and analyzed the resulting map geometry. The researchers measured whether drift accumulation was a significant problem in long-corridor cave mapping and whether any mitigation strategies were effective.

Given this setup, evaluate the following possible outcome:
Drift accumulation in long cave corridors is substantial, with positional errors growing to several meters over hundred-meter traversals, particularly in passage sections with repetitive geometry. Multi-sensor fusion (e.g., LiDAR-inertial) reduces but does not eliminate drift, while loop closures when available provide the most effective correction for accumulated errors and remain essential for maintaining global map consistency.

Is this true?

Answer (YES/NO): NO